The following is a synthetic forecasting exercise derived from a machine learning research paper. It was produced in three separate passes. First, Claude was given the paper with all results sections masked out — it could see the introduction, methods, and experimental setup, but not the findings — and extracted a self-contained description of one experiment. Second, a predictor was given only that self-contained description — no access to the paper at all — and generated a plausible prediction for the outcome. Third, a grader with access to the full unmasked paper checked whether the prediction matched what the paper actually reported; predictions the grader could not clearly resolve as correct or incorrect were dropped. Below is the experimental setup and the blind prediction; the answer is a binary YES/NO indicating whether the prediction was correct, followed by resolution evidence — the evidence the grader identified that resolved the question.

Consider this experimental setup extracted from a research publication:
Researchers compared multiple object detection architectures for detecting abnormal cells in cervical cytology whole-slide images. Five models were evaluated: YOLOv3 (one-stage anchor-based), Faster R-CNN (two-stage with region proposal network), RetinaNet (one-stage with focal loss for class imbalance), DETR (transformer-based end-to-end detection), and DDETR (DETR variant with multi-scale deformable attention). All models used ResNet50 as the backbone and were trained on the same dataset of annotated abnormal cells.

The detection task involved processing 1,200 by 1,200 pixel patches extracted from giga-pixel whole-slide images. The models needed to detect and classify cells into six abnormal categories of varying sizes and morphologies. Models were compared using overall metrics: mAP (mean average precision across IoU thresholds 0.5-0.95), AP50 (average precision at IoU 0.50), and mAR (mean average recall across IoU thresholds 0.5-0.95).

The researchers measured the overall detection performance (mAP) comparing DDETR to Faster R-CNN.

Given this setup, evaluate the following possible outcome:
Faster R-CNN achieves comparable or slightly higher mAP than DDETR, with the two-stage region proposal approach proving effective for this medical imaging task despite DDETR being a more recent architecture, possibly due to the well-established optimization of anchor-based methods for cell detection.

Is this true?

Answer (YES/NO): NO